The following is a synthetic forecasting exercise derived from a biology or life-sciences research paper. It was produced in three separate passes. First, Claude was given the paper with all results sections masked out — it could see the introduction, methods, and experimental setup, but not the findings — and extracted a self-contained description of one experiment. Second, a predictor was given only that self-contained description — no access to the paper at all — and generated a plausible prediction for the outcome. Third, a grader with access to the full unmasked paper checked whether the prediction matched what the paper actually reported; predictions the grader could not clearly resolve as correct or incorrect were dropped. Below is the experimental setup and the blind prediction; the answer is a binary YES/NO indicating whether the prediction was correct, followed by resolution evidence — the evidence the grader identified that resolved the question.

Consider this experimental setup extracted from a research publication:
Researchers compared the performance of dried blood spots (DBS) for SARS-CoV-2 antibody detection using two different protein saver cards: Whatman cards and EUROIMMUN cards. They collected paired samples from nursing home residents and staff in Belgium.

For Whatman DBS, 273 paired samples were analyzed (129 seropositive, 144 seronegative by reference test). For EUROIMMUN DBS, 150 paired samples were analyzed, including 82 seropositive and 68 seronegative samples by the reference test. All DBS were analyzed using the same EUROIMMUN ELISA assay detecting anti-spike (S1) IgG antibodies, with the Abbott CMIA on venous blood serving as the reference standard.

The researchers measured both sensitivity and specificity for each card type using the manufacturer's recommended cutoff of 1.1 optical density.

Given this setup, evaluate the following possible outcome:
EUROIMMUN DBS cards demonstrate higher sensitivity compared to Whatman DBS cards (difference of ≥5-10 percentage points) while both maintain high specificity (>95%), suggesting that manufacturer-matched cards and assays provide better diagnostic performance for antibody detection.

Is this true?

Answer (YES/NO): NO